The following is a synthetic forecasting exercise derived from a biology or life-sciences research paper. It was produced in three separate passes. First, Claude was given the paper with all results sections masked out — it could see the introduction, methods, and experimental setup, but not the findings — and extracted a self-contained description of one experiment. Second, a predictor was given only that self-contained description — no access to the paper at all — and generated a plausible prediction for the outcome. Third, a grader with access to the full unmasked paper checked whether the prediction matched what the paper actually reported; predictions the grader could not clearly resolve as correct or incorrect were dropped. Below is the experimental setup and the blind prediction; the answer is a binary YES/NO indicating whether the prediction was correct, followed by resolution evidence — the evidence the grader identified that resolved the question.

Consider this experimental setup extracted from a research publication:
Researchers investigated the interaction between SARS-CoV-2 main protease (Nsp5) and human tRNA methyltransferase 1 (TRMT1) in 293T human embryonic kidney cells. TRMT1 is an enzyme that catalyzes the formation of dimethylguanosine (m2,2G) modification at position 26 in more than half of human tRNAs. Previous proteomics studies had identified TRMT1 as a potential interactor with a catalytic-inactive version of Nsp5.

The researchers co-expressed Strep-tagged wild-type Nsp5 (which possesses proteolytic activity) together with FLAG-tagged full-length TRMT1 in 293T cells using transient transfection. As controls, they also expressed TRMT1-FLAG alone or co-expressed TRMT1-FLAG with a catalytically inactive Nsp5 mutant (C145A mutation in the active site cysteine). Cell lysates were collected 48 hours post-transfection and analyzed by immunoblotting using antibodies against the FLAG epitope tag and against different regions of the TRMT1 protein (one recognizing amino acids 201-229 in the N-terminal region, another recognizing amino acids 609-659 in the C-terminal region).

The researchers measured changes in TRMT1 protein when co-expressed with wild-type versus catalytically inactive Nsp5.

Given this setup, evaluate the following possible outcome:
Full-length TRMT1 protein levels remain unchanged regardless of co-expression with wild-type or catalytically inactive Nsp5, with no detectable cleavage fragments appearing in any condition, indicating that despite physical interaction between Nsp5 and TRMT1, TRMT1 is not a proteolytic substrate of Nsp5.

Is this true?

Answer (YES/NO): NO